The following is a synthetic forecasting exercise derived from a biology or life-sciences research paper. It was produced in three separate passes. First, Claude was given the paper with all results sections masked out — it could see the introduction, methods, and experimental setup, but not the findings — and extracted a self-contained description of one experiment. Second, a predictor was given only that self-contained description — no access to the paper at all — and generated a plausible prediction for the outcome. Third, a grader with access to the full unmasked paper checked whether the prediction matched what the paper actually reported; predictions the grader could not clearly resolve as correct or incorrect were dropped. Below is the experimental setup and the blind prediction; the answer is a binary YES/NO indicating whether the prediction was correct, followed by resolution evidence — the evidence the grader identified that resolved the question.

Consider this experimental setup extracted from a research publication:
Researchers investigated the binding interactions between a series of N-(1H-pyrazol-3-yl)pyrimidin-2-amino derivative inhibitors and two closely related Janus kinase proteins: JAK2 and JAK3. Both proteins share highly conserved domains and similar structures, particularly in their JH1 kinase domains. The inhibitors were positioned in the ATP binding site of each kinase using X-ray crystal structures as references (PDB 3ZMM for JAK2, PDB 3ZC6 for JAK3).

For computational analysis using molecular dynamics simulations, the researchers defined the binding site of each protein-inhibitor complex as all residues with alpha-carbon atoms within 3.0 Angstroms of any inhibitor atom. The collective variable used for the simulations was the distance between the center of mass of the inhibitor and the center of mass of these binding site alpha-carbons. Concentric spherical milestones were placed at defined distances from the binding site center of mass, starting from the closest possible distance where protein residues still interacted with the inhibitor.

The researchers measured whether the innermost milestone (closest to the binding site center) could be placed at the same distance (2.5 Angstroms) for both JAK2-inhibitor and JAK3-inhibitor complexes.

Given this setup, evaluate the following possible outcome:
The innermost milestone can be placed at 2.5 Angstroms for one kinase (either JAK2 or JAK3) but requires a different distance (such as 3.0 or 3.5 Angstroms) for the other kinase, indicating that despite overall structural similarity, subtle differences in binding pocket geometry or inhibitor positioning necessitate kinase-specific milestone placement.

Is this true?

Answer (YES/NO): YES